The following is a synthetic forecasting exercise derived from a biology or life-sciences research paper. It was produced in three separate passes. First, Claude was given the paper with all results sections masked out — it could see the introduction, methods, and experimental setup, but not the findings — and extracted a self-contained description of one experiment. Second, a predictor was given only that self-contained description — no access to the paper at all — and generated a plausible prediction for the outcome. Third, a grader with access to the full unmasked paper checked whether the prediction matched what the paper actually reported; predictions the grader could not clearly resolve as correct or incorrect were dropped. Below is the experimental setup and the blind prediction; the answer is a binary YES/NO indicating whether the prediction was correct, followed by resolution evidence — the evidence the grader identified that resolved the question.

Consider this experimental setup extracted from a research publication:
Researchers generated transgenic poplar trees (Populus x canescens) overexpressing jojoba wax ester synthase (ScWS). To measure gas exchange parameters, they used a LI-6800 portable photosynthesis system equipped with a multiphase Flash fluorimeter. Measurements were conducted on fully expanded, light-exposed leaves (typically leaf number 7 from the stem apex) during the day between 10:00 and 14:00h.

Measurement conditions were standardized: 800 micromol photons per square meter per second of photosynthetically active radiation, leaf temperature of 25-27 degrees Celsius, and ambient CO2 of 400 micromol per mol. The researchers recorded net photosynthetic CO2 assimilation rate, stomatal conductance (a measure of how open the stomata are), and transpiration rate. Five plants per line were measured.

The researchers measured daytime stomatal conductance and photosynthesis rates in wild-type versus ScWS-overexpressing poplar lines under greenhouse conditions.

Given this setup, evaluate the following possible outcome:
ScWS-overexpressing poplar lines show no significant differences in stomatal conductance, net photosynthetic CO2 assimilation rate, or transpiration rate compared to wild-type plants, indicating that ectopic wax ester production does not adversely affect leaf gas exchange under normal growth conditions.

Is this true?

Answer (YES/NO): NO